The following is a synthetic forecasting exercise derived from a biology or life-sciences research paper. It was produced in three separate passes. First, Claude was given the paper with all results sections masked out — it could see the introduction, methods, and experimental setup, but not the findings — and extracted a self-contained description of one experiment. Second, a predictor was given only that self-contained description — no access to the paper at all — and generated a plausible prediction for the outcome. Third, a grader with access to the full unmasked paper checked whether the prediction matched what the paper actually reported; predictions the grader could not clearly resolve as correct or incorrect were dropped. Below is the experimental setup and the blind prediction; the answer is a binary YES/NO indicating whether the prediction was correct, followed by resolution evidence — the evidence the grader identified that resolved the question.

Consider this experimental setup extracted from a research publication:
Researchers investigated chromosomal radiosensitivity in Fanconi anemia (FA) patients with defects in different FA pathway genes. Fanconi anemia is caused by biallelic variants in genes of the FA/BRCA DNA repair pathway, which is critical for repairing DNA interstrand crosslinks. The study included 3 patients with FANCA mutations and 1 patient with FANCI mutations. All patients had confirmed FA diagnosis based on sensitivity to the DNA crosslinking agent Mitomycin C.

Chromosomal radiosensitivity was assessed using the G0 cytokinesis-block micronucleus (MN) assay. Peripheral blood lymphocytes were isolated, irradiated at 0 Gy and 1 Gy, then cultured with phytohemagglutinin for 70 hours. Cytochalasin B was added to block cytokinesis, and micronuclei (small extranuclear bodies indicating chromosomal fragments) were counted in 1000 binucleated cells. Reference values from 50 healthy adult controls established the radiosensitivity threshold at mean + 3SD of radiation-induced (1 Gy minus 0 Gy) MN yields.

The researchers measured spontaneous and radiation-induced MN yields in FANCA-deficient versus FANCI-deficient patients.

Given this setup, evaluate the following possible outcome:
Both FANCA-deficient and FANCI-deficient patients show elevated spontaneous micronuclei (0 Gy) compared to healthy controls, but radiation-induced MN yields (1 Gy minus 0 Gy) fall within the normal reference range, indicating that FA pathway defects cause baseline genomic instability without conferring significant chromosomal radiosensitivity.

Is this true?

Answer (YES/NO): NO